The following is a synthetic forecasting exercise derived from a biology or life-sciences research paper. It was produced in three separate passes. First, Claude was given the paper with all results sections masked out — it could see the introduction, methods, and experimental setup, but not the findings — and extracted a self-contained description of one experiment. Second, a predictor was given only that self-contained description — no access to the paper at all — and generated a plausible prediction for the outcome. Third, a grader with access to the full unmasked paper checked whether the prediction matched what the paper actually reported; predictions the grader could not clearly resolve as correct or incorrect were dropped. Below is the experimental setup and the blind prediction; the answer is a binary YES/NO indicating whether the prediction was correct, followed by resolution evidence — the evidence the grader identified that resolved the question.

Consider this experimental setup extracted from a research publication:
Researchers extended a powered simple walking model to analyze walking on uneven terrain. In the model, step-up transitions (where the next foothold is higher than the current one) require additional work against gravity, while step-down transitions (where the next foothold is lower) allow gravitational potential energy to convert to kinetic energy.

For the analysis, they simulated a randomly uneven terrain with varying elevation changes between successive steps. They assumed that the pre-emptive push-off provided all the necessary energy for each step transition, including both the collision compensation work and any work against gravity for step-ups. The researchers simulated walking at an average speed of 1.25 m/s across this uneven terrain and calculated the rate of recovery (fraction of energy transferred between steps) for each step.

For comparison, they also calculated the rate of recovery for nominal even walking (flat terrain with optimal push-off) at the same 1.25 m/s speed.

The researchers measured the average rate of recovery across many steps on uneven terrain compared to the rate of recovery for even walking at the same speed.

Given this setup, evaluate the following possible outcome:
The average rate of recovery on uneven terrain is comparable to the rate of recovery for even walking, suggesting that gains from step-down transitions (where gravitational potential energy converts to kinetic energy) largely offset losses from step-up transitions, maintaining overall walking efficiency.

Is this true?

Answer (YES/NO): YES